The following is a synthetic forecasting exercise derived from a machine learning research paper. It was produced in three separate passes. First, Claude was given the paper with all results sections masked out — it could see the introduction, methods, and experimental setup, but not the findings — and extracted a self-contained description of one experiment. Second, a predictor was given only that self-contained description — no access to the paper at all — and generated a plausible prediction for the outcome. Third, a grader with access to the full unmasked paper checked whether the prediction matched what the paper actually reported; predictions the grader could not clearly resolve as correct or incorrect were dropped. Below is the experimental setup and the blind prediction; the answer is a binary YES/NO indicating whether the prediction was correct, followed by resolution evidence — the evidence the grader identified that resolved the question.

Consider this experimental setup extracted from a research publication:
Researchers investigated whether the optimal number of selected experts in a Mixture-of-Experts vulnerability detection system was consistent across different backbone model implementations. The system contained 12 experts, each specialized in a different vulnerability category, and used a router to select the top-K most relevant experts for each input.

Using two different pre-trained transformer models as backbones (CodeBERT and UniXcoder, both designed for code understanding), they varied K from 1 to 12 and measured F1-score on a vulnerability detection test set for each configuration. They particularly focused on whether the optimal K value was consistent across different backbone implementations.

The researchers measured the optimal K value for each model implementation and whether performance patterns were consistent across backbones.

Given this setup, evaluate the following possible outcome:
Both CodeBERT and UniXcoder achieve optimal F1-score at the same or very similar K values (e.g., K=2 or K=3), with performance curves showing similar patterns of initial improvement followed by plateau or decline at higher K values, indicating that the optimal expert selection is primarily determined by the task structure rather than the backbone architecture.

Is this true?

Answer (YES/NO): NO